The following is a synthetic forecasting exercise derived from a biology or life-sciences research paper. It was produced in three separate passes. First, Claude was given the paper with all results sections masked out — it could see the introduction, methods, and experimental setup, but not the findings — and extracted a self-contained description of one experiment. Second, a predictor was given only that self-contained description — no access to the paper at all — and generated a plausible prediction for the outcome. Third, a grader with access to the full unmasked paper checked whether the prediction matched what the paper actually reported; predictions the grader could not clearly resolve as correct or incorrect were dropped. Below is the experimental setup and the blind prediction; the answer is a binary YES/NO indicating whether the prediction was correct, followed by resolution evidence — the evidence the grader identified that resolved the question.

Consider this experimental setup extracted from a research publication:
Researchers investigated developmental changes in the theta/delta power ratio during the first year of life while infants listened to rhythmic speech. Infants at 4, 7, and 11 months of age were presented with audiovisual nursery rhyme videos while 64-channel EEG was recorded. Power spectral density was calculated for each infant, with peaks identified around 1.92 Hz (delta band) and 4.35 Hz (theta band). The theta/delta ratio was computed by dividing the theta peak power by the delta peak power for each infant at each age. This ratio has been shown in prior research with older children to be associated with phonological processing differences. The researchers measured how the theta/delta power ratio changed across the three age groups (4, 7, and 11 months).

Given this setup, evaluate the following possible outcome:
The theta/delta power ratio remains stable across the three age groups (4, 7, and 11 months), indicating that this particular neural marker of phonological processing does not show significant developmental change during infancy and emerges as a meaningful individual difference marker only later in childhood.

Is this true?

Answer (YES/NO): NO